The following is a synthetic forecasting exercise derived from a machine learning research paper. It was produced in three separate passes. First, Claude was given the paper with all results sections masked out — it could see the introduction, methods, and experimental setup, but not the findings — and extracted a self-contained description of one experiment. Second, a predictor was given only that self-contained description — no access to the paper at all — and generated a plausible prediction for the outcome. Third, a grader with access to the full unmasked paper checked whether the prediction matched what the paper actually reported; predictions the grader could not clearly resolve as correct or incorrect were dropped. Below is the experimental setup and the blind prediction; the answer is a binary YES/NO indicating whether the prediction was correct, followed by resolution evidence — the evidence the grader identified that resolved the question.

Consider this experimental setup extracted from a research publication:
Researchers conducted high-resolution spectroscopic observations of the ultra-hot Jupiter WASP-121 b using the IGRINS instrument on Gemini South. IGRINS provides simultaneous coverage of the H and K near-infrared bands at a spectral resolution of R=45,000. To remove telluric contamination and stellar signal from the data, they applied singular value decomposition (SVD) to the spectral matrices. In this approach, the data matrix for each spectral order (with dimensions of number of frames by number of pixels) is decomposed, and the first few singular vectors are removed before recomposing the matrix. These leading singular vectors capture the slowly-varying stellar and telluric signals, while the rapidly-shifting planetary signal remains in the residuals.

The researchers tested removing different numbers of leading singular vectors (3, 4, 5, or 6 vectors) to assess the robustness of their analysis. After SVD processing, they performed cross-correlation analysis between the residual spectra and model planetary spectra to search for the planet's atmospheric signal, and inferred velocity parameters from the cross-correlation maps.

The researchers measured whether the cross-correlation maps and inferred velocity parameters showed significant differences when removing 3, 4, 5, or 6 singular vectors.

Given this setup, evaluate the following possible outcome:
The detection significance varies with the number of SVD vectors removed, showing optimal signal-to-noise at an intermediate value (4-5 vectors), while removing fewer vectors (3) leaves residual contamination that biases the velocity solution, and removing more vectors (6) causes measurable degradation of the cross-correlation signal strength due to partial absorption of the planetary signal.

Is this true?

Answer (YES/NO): NO